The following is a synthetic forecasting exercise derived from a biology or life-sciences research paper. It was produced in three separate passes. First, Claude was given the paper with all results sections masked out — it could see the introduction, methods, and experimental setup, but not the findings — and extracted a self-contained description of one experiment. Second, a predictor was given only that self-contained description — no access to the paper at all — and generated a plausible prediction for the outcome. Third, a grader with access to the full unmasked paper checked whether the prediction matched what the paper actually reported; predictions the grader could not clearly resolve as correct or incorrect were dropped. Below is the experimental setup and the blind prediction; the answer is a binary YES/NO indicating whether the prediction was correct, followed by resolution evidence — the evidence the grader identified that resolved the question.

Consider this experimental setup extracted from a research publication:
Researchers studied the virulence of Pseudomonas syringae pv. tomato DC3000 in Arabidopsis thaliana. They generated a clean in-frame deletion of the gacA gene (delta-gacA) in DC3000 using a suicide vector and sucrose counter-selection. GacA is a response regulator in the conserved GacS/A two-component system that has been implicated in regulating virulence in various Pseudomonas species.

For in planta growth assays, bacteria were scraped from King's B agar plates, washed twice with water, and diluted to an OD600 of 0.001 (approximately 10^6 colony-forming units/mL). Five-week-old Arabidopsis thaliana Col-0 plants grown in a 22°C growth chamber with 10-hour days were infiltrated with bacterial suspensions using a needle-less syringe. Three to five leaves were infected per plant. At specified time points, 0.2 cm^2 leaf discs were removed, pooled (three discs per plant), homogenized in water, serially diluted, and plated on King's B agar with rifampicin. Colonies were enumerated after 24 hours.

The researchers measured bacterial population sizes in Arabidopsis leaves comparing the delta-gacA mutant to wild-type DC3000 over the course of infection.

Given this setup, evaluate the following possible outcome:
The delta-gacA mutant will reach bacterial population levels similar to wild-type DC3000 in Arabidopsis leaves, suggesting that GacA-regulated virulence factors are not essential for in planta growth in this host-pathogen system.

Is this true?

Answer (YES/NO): YES